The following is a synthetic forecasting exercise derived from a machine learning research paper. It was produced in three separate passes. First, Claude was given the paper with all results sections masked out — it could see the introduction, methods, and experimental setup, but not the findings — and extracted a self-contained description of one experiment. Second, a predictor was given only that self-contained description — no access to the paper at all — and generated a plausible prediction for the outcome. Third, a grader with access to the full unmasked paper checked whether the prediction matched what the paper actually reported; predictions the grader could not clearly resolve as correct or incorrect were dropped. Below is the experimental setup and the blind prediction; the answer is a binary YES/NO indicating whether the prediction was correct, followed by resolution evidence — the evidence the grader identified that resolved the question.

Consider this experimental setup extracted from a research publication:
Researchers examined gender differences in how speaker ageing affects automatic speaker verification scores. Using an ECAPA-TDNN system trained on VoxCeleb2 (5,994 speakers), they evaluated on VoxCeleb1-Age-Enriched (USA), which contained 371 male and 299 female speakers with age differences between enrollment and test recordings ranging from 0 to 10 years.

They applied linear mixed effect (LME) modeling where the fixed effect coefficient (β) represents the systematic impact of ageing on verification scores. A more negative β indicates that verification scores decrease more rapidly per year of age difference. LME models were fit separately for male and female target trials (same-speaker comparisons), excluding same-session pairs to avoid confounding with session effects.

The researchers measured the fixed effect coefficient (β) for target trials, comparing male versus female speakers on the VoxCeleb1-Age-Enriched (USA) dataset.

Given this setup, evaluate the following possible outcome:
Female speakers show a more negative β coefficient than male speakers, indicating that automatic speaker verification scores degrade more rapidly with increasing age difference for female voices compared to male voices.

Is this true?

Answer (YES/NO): YES